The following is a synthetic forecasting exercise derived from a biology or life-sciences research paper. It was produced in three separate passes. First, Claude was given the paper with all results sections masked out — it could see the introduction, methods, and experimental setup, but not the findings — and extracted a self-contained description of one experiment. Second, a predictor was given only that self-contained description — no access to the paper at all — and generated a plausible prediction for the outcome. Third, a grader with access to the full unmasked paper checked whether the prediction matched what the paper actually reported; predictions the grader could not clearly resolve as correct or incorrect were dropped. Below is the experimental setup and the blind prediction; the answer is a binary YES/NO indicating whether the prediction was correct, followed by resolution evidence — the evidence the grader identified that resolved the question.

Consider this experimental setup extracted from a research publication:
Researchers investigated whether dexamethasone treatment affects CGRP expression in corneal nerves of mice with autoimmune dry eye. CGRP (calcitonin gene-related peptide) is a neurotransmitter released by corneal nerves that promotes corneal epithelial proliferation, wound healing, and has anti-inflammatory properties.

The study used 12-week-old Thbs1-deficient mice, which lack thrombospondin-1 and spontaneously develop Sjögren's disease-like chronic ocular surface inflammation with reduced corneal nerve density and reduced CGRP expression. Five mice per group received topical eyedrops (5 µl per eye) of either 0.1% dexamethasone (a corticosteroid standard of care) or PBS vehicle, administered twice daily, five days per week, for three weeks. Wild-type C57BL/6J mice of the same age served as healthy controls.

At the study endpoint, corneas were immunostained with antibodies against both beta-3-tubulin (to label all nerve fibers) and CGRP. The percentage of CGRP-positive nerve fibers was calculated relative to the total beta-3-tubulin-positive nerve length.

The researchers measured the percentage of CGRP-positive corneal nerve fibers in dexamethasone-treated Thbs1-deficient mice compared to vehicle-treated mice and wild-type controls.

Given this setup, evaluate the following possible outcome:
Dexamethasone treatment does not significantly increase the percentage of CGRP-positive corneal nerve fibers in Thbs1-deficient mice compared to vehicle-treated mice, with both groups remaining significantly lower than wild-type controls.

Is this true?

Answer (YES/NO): NO